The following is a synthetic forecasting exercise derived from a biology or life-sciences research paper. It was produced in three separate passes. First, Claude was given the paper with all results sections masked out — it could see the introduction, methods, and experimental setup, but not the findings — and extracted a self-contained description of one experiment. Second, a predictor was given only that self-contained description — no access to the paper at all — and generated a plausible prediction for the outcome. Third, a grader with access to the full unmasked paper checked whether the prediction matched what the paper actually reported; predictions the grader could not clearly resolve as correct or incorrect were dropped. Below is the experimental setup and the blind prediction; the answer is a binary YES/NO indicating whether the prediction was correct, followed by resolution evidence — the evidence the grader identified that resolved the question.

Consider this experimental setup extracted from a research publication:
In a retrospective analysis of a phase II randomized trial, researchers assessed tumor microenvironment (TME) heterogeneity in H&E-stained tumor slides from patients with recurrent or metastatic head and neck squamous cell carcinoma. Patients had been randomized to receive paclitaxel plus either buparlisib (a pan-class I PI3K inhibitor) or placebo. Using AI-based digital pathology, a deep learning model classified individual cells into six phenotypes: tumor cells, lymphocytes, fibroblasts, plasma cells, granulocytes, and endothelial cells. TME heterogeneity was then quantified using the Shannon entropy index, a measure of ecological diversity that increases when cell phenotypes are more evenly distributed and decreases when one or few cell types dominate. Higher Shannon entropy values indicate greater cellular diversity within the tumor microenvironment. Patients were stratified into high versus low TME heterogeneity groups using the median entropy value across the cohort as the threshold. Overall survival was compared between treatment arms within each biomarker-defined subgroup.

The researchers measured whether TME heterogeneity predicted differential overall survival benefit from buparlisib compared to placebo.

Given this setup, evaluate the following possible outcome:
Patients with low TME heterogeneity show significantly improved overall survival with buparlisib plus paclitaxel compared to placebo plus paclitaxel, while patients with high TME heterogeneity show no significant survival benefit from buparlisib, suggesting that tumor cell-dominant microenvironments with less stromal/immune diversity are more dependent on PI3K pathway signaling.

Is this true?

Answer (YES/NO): NO